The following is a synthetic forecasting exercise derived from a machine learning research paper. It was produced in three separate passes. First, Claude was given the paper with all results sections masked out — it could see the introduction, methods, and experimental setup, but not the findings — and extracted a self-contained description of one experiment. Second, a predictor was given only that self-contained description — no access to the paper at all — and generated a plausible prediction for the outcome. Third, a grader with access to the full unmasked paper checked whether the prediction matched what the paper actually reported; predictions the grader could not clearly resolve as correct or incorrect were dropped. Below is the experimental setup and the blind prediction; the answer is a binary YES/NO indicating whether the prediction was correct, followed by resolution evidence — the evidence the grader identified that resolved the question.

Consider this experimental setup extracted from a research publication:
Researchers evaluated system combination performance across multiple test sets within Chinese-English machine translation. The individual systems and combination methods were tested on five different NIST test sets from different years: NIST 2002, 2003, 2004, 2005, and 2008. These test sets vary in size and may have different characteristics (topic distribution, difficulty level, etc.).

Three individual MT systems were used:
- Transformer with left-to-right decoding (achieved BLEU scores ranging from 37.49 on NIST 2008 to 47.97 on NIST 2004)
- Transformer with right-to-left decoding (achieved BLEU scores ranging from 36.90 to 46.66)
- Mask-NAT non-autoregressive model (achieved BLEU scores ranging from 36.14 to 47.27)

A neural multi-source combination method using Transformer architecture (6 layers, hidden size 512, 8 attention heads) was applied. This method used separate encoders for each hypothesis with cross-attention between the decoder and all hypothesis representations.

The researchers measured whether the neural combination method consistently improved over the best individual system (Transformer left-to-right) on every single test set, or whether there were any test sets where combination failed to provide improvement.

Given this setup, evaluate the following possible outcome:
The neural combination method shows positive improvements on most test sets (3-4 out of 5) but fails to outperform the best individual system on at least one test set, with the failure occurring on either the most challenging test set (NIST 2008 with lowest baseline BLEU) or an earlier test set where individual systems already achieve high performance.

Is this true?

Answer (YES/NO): NO